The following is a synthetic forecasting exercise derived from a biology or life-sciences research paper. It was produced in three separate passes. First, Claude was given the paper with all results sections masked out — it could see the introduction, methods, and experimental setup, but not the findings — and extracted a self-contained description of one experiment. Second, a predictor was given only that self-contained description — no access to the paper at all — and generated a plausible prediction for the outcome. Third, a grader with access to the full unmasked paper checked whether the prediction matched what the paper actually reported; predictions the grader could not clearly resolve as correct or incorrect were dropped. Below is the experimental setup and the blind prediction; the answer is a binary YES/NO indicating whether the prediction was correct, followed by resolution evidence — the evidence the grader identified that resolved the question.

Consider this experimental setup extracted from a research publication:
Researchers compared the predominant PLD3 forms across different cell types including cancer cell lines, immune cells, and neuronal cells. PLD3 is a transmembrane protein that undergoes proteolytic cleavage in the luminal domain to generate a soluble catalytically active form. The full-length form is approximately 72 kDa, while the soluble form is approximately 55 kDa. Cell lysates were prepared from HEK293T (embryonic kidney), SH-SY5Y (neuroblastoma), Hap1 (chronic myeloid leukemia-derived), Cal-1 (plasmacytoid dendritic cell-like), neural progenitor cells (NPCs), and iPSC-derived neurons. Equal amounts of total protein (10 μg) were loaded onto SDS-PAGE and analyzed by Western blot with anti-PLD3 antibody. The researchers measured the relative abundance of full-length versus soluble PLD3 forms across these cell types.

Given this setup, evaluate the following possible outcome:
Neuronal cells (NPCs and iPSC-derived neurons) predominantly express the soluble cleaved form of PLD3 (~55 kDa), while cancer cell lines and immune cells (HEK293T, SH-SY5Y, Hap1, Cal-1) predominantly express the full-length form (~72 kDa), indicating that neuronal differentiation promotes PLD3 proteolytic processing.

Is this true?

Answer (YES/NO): YES